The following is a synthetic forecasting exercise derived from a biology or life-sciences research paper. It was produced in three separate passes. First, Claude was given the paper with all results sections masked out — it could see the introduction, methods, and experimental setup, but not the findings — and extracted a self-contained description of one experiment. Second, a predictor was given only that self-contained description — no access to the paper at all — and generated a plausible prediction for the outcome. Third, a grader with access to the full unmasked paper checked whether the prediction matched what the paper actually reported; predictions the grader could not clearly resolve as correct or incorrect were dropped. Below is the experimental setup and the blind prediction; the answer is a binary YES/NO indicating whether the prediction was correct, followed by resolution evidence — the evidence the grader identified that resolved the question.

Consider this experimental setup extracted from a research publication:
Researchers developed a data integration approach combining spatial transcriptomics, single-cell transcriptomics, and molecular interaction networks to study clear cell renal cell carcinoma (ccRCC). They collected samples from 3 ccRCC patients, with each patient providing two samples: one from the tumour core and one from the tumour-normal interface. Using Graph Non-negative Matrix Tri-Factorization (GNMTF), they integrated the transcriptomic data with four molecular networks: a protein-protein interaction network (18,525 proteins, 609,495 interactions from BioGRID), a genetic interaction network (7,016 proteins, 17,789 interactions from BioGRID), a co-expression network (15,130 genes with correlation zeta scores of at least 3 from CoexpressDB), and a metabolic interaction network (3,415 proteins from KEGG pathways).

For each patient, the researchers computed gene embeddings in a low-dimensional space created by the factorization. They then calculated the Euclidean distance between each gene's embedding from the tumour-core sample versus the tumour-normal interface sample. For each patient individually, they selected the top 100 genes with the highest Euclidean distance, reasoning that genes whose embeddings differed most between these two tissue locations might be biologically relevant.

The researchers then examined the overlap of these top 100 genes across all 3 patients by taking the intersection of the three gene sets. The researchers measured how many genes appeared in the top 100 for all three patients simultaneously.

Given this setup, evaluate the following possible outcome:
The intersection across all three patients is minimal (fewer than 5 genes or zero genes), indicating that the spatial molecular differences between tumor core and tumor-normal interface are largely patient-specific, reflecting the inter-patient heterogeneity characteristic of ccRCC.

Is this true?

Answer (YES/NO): NO